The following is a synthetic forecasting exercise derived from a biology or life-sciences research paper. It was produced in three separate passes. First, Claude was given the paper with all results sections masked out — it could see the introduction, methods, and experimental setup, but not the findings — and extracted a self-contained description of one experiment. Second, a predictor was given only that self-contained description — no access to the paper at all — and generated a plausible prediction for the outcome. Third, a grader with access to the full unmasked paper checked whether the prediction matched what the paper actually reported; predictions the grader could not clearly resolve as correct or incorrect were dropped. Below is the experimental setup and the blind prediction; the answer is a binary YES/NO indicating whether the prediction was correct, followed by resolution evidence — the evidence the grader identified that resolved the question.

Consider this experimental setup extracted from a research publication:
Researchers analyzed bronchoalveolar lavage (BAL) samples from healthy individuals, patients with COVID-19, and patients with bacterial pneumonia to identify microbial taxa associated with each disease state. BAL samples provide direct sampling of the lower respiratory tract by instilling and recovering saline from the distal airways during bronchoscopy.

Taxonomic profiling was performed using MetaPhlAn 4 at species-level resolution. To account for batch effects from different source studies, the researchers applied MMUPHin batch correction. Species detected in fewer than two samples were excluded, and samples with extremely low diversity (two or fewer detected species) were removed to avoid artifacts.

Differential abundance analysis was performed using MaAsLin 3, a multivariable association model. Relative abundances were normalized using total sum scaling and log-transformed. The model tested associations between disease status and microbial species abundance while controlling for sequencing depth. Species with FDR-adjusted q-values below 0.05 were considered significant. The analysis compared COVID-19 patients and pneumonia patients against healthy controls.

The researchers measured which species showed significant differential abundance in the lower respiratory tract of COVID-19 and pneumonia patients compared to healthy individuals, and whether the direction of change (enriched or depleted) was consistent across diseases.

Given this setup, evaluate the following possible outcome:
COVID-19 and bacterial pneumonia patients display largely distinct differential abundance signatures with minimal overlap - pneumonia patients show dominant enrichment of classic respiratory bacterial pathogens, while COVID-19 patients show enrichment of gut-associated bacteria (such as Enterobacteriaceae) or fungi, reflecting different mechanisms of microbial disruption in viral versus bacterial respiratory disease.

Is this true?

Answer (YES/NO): NO